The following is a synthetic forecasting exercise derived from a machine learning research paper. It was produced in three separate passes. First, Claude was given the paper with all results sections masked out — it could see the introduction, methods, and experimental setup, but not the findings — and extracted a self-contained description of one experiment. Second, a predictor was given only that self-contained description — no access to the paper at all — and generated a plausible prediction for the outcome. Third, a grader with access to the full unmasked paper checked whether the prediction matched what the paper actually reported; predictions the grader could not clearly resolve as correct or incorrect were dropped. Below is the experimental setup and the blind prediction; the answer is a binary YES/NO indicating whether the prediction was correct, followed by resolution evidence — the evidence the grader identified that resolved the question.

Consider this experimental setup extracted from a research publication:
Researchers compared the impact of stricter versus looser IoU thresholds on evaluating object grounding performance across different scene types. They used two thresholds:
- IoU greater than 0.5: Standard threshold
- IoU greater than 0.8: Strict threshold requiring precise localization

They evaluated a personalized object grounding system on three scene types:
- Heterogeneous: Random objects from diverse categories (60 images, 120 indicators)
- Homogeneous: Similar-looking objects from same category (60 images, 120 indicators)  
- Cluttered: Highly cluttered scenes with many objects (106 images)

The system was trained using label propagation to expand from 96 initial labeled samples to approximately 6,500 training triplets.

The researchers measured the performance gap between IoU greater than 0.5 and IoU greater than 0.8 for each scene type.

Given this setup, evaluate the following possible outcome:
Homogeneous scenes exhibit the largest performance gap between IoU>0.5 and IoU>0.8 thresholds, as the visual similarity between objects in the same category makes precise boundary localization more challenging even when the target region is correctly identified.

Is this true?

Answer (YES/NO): NO